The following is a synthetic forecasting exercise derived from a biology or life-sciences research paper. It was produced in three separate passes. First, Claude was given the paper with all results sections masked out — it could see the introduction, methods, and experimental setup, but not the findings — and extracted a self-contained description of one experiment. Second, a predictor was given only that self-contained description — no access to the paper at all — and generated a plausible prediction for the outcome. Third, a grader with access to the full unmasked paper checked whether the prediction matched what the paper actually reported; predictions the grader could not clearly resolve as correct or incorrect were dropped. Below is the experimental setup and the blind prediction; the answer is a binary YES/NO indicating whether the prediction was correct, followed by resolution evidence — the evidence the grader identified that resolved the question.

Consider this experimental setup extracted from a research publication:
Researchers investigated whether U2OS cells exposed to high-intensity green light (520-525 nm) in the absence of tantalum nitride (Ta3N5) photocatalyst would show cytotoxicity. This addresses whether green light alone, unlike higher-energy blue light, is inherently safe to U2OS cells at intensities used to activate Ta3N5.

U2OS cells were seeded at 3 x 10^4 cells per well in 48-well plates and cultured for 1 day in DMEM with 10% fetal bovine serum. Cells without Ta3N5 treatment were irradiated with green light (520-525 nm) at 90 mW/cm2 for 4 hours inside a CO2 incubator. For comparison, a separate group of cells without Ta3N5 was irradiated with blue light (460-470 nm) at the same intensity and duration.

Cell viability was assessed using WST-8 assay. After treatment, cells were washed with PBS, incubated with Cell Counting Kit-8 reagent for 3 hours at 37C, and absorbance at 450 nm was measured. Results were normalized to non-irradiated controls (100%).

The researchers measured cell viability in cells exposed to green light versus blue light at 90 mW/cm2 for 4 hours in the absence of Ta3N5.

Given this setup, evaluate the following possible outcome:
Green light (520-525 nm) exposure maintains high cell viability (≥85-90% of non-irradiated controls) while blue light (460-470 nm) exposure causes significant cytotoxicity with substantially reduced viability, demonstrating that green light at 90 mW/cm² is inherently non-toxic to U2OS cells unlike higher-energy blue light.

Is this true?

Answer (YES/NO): YES